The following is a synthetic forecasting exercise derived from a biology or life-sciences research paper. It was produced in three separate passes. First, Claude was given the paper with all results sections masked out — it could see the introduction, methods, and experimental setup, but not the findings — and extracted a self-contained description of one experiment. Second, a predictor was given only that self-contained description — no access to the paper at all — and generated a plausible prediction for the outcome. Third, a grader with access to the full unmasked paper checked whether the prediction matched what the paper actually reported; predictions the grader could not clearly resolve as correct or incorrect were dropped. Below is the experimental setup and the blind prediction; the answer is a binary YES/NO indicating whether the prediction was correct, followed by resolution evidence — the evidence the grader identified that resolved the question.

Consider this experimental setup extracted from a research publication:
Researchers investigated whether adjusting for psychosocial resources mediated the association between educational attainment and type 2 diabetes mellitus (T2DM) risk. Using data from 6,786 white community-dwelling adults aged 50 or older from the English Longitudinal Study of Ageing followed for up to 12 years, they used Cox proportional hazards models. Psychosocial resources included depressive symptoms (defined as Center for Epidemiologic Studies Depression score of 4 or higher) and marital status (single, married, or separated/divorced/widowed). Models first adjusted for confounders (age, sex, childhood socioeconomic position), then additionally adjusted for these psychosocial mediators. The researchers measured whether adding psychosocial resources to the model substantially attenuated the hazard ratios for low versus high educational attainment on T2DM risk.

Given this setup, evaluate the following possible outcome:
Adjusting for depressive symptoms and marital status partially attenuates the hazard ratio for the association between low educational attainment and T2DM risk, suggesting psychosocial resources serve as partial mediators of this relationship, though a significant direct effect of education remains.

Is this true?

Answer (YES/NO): YES